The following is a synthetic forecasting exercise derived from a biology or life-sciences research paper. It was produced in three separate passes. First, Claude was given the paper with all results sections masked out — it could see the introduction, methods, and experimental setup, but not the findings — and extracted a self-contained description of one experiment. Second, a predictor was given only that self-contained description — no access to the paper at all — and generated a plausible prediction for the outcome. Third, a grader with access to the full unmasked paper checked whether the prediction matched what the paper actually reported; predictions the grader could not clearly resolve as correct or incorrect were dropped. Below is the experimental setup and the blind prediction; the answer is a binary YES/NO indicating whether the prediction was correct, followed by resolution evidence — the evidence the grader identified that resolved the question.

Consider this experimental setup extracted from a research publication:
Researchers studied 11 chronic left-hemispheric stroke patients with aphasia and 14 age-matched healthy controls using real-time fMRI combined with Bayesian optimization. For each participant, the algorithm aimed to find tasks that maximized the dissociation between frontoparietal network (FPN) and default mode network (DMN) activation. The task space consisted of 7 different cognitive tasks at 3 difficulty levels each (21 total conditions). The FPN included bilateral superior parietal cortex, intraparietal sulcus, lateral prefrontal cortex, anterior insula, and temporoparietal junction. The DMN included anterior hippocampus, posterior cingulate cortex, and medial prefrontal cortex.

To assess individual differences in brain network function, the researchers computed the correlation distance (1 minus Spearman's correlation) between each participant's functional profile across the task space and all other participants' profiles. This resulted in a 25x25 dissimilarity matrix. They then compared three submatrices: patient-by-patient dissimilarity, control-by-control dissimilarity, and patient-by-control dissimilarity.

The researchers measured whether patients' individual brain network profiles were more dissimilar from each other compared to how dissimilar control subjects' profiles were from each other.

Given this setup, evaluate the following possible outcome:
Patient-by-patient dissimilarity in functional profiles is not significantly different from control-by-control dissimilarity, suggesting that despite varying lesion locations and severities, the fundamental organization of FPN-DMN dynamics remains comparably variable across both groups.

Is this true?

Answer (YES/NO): NO